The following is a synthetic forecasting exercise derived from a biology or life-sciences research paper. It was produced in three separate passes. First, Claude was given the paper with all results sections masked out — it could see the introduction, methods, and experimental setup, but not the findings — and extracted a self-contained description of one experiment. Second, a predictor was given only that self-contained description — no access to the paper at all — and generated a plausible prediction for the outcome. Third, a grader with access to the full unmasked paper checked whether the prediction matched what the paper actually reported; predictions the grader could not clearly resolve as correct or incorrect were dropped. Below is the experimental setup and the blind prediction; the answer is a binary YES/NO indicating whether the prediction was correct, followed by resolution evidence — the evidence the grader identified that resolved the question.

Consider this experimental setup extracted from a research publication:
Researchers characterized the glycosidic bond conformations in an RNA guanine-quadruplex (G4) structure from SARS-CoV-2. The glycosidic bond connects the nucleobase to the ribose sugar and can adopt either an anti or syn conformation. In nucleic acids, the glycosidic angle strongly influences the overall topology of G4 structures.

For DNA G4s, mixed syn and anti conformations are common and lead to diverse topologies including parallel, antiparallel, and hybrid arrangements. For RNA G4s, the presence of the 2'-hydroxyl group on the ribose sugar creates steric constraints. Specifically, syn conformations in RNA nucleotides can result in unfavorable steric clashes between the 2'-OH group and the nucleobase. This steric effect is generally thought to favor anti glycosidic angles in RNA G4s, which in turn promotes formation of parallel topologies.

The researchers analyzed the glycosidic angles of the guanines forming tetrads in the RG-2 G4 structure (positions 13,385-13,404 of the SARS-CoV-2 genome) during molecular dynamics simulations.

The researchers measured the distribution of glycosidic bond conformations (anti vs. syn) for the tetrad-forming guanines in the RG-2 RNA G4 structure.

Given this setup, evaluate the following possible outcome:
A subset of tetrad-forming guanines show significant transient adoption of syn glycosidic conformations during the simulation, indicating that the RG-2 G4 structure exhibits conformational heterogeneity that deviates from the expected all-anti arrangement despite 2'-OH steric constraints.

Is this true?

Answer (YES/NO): NO